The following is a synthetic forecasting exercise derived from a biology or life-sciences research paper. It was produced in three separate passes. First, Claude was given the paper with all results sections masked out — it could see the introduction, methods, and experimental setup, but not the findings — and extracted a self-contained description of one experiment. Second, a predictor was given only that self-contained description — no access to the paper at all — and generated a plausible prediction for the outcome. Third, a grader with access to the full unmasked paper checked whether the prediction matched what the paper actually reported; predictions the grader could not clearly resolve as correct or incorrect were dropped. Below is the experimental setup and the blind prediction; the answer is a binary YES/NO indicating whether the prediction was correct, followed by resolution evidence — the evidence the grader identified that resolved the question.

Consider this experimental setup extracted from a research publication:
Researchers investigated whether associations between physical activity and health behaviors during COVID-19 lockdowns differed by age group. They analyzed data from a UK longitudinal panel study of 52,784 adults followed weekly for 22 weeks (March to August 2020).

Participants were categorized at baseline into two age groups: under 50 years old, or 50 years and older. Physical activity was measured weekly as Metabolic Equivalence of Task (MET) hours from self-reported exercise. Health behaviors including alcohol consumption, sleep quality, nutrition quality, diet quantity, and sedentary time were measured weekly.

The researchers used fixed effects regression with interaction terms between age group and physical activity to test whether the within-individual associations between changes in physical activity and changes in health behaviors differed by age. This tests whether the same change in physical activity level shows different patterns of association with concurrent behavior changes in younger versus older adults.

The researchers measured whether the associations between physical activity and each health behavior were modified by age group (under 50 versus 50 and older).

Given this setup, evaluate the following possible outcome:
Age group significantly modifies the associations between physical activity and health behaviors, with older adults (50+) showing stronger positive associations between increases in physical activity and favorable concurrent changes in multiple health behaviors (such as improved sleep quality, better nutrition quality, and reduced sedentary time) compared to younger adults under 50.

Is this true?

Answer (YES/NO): NO